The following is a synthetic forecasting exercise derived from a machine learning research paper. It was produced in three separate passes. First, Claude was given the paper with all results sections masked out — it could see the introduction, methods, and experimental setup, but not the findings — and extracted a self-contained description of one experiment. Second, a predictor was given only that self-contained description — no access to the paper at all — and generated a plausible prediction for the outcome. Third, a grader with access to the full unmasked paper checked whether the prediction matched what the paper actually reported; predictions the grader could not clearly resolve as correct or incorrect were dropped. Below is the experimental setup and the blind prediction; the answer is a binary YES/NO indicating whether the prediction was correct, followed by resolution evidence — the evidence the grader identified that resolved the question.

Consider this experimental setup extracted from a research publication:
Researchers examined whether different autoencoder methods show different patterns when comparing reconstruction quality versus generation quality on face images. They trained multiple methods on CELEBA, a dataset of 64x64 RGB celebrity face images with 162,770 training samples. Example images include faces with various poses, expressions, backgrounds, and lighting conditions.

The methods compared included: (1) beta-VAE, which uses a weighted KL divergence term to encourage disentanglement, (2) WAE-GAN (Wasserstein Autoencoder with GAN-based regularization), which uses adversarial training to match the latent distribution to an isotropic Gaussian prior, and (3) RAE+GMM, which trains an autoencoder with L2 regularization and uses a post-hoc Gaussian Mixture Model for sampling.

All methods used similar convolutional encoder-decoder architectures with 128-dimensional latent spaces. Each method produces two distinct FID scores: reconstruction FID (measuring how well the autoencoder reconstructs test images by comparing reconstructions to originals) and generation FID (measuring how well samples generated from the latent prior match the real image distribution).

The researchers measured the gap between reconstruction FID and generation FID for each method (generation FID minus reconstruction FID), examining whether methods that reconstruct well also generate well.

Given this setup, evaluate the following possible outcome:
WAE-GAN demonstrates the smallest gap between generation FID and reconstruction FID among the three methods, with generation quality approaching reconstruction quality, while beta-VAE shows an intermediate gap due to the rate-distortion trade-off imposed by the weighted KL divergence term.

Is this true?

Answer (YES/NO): NO